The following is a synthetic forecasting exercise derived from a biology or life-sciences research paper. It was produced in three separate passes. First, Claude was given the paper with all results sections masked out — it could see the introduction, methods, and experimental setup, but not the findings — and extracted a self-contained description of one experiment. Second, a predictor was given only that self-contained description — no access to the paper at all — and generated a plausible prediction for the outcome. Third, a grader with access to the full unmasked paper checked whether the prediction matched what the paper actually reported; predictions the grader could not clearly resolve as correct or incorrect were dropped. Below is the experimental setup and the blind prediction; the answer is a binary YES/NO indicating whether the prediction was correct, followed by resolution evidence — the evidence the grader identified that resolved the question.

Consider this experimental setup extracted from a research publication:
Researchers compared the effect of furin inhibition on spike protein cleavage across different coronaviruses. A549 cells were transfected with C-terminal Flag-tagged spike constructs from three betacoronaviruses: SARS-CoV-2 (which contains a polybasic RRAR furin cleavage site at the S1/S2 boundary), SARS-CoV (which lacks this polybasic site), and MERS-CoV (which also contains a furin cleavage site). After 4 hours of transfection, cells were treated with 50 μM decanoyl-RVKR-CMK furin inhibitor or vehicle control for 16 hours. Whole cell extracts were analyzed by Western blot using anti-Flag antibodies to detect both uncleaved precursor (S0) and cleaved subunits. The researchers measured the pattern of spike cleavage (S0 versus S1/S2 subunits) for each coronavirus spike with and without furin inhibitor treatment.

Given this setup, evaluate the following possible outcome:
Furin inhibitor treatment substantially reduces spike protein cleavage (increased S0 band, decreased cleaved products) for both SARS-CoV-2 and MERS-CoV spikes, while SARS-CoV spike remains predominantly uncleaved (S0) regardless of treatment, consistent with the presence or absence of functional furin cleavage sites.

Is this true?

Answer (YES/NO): YES